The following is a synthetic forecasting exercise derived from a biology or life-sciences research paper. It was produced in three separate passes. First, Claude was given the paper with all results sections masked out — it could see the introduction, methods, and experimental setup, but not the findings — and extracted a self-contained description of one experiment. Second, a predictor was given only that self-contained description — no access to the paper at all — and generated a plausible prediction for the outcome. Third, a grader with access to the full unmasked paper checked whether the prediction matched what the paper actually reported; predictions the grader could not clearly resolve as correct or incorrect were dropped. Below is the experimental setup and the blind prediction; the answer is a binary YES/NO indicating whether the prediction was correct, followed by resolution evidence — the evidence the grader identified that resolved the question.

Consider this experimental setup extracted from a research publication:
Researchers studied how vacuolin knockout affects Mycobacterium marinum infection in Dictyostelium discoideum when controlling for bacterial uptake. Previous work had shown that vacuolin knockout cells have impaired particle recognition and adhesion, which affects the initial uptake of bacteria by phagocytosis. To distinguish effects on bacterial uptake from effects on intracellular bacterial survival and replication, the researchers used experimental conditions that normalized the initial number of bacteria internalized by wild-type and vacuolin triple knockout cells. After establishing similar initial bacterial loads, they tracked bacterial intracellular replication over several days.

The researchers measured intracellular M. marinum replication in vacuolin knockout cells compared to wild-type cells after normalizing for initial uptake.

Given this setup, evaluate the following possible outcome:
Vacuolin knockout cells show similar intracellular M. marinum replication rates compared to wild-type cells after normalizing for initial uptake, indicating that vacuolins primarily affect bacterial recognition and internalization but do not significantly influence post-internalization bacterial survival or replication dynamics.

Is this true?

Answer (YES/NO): NO